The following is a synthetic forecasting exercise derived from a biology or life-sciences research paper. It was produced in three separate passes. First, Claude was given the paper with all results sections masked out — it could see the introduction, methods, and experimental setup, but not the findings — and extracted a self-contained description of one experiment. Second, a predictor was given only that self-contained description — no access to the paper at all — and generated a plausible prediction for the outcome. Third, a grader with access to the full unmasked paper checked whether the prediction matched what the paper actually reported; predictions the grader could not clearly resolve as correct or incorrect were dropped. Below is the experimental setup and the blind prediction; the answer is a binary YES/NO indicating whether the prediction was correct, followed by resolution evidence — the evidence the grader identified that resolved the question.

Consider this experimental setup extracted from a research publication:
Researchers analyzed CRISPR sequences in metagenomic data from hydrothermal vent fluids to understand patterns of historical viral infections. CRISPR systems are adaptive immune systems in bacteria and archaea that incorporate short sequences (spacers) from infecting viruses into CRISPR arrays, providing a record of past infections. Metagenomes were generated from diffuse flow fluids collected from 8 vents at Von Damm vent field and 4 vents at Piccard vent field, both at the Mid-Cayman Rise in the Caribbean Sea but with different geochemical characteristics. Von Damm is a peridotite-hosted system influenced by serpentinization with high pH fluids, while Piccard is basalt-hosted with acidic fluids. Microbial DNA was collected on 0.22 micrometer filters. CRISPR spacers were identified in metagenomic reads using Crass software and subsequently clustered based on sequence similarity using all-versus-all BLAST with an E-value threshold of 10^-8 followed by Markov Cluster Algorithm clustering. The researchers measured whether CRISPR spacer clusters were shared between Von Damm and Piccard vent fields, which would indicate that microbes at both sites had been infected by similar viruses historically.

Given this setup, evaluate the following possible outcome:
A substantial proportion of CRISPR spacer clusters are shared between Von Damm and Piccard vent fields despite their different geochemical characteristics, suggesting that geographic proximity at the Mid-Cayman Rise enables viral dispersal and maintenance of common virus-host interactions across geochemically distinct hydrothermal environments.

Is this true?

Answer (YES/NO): NO